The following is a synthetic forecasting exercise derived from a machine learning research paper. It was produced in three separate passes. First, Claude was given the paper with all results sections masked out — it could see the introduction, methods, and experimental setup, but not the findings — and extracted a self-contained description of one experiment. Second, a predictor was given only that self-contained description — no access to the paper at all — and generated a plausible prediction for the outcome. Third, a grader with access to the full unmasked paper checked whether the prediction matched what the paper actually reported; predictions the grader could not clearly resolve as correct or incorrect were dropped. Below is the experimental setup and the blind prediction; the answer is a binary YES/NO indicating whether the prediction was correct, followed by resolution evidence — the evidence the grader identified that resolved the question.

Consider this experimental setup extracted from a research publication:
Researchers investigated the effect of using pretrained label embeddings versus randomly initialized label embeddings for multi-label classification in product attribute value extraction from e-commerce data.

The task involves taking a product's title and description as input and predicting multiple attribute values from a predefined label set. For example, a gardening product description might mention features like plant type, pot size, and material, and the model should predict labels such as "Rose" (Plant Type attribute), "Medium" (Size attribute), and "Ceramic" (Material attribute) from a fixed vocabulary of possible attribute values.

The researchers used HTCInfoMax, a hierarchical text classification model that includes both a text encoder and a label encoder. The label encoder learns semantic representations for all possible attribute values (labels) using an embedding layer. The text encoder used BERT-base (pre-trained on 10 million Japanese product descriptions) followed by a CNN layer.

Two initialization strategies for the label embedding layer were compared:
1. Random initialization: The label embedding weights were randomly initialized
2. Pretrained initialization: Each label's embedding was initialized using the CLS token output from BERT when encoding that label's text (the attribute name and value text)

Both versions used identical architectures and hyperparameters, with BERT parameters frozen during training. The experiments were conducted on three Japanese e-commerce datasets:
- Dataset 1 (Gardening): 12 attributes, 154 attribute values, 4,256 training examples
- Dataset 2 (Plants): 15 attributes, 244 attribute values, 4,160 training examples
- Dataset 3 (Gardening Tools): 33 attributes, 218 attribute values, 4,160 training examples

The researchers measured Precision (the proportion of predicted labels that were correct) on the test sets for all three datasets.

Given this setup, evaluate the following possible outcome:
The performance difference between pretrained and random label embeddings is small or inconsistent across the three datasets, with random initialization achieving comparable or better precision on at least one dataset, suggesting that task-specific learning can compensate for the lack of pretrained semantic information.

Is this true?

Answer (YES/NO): NO